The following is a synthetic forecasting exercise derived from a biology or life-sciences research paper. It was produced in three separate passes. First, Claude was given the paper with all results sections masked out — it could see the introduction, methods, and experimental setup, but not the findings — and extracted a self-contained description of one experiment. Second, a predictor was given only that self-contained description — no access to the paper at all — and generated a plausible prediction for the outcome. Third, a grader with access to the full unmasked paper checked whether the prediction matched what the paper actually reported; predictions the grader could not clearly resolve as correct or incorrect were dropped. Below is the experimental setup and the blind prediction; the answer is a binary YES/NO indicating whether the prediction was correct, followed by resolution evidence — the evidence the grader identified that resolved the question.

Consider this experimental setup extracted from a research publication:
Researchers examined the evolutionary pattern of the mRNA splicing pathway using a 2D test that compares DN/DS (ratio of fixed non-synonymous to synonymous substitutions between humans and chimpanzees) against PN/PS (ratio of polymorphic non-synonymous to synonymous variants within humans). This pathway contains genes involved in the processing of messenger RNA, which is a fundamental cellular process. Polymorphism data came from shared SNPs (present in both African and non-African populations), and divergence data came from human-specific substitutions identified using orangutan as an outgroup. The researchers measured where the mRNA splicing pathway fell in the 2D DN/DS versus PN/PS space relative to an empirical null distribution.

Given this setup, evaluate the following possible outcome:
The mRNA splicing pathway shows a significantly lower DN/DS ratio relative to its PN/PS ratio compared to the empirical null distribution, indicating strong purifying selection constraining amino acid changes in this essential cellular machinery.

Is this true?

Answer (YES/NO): NO